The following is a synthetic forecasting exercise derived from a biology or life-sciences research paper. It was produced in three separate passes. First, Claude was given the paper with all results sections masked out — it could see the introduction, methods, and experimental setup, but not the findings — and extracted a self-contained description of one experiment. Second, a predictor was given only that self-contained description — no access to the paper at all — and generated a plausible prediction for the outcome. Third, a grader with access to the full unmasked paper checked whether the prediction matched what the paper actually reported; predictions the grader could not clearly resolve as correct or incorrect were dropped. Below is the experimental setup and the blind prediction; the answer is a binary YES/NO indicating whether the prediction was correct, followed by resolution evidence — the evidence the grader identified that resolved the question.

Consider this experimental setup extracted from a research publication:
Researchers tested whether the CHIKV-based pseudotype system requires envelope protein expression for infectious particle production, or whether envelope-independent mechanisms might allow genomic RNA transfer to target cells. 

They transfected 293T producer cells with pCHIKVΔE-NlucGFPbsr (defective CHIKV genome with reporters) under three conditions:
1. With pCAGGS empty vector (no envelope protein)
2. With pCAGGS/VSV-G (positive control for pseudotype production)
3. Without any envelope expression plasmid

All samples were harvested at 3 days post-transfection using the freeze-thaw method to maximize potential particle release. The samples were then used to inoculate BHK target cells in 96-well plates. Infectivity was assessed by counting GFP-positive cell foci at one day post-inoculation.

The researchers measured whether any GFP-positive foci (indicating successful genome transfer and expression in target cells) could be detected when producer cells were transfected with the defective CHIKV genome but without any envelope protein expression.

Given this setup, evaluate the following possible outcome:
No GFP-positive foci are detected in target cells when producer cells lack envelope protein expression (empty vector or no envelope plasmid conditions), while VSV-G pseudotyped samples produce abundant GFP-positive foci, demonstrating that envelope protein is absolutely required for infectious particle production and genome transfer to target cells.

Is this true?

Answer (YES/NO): YES